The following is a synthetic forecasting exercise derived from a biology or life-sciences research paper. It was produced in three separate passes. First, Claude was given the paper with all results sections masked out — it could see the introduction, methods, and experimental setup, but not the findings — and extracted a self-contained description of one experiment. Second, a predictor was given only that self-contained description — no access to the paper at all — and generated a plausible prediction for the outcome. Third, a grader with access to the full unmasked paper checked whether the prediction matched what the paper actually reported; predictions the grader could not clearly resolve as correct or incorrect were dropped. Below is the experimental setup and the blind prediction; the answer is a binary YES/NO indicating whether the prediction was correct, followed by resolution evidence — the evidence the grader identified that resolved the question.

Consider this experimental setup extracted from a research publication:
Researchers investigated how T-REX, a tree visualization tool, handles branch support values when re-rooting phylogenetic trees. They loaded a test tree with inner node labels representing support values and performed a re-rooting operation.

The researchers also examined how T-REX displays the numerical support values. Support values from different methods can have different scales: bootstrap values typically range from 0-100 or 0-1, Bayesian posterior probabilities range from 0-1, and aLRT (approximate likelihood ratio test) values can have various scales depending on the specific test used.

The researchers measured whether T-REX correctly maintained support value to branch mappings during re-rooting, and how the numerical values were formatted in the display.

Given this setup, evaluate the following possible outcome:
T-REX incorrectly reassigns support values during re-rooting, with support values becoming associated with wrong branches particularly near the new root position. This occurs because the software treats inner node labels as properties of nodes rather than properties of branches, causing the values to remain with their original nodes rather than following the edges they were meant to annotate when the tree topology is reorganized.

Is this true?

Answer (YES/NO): NO